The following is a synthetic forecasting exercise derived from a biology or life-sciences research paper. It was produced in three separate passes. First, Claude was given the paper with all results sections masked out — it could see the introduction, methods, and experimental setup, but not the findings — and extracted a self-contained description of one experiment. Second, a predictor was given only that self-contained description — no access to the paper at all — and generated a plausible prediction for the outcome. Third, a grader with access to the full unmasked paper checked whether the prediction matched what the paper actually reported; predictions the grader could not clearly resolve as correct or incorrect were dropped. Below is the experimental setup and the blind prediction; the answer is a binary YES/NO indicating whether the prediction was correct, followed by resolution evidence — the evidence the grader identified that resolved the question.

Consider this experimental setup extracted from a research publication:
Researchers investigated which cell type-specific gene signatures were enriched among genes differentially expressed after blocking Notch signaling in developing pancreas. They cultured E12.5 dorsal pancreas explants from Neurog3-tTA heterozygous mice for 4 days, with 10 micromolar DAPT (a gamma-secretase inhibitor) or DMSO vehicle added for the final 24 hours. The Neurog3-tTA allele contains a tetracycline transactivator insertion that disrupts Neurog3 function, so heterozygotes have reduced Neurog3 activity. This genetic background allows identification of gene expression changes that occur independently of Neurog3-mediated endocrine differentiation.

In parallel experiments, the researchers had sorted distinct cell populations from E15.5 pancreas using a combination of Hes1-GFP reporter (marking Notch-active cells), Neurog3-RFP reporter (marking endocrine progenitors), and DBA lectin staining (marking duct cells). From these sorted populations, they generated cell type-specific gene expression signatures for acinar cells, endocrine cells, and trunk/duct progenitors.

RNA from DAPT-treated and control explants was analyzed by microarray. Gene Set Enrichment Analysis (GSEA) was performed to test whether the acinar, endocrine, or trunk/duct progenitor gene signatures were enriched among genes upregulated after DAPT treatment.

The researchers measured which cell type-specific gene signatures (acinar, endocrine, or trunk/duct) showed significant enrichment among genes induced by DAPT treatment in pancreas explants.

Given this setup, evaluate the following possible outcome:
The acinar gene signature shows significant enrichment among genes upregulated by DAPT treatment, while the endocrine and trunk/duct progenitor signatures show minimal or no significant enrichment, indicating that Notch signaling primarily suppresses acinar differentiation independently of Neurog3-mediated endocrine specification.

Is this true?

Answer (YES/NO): YES